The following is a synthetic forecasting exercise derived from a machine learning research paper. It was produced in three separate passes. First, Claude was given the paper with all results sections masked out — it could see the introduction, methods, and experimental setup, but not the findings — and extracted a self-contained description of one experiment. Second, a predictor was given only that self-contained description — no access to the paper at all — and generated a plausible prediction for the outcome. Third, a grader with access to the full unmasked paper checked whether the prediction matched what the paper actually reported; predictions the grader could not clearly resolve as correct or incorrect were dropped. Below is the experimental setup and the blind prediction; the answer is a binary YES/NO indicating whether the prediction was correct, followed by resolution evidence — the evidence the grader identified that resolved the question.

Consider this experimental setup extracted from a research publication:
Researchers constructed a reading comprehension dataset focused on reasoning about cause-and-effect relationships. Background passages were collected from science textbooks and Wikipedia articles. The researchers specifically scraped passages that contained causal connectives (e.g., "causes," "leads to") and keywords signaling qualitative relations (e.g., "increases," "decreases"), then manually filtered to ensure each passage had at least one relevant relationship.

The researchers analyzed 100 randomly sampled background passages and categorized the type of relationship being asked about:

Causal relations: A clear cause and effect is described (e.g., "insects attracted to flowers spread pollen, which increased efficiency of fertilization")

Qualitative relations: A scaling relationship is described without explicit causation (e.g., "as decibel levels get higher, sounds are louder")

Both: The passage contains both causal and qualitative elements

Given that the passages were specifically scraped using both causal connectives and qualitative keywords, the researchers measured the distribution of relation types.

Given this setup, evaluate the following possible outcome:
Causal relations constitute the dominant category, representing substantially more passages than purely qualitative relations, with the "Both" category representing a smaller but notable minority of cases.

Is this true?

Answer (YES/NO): YES